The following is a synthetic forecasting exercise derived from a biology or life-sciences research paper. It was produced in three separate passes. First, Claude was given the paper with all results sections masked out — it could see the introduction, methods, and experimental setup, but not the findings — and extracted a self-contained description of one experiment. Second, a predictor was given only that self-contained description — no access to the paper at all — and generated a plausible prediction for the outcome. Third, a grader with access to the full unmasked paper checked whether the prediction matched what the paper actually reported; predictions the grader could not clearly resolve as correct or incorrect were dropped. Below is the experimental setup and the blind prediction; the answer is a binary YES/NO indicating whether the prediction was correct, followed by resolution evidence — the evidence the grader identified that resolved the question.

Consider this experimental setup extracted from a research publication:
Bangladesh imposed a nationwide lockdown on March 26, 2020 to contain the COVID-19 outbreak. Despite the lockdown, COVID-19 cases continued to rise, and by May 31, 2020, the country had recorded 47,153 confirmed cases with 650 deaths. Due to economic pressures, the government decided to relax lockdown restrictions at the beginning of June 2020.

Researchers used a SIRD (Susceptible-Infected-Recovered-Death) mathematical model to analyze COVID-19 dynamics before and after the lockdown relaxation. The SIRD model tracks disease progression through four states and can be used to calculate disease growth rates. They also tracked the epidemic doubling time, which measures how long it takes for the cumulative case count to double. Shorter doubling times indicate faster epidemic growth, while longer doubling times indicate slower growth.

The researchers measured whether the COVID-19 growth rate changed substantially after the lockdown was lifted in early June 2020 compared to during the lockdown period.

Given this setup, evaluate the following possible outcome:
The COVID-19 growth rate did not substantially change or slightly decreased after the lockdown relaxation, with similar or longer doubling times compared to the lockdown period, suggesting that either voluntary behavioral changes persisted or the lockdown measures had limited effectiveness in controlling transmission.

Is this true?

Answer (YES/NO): YES